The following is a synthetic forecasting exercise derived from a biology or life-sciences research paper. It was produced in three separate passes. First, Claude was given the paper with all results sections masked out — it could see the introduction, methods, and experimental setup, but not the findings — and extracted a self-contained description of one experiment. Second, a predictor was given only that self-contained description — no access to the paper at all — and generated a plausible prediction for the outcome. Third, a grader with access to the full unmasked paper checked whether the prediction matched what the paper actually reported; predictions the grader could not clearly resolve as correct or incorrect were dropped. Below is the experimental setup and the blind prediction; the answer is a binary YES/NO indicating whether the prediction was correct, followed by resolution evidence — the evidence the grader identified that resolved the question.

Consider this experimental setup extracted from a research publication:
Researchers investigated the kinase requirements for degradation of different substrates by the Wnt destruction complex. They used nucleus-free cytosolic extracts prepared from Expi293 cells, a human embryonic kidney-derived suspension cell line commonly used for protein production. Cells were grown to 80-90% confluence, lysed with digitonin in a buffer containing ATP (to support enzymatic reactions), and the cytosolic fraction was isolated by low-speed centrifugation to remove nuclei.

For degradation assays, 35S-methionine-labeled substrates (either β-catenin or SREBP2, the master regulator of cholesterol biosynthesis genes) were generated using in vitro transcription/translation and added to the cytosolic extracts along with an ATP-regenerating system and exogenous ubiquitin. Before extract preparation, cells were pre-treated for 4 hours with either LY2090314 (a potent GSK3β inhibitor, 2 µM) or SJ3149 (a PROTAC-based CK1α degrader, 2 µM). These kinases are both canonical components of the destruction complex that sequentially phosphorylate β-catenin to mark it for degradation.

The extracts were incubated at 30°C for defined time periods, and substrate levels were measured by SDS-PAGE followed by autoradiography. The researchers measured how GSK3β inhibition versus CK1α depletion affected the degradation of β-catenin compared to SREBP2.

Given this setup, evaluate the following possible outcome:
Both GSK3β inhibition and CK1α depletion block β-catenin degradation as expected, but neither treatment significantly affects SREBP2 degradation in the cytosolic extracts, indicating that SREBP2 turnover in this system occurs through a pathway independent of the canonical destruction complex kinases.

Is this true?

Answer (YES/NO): YES